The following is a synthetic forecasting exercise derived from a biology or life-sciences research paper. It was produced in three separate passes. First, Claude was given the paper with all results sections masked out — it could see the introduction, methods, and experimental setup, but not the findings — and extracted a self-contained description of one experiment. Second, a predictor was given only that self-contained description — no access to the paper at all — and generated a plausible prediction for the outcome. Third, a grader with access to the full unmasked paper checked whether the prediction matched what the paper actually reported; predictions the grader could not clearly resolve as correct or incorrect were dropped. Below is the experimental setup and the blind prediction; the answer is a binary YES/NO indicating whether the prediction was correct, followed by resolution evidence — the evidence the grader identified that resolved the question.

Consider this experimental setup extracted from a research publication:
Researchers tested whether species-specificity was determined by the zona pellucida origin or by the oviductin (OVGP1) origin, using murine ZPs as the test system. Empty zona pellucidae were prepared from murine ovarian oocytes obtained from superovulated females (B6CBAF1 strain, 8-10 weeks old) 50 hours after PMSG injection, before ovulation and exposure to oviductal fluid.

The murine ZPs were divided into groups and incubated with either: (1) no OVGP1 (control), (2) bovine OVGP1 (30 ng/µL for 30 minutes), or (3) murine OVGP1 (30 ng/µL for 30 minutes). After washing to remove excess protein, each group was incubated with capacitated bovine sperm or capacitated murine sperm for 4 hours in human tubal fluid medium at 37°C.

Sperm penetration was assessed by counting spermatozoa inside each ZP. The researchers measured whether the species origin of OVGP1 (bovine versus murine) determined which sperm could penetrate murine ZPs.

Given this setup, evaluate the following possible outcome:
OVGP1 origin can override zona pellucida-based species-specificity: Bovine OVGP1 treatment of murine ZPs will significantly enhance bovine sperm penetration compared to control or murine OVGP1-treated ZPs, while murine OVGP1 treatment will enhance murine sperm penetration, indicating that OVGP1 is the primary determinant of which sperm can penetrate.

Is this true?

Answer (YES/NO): NO